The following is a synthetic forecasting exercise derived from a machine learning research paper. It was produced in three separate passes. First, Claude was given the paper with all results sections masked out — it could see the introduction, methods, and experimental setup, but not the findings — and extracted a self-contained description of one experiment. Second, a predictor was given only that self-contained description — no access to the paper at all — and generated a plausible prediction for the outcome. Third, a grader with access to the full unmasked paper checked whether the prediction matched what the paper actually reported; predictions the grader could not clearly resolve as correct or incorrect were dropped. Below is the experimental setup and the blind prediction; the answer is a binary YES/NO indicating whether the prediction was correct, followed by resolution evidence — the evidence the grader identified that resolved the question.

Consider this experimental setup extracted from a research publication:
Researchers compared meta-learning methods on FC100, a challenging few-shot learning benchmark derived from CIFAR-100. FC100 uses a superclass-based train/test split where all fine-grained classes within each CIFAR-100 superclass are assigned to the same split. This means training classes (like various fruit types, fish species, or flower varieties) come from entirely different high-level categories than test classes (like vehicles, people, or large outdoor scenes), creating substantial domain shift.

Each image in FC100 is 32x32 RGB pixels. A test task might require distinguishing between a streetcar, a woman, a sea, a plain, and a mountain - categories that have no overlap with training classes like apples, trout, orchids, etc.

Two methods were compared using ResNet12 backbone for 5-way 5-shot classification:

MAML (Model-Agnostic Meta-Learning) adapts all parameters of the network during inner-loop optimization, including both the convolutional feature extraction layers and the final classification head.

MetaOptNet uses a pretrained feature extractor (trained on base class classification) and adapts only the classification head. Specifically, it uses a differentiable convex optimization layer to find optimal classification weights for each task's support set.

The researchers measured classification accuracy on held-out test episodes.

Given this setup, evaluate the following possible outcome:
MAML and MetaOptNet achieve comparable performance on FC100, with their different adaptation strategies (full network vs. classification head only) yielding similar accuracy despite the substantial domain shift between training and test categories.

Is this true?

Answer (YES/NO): NO